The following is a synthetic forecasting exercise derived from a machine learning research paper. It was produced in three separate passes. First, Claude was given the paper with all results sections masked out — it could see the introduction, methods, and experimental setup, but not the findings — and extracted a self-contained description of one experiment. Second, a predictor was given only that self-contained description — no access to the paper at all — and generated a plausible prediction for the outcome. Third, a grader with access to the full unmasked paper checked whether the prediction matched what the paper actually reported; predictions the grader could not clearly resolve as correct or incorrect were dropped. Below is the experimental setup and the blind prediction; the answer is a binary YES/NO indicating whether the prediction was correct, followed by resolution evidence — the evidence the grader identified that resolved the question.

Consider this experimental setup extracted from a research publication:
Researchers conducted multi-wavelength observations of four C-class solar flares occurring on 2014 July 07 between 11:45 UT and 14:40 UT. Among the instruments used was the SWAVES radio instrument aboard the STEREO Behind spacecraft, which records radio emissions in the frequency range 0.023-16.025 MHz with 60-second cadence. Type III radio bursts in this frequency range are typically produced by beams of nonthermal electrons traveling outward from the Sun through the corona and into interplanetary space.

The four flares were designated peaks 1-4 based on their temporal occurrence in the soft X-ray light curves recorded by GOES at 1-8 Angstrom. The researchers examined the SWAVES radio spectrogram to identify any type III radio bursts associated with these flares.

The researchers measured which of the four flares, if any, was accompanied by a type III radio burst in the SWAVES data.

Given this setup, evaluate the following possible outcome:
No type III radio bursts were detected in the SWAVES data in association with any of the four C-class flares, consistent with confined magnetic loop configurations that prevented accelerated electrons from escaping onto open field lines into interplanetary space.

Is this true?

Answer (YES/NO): NO